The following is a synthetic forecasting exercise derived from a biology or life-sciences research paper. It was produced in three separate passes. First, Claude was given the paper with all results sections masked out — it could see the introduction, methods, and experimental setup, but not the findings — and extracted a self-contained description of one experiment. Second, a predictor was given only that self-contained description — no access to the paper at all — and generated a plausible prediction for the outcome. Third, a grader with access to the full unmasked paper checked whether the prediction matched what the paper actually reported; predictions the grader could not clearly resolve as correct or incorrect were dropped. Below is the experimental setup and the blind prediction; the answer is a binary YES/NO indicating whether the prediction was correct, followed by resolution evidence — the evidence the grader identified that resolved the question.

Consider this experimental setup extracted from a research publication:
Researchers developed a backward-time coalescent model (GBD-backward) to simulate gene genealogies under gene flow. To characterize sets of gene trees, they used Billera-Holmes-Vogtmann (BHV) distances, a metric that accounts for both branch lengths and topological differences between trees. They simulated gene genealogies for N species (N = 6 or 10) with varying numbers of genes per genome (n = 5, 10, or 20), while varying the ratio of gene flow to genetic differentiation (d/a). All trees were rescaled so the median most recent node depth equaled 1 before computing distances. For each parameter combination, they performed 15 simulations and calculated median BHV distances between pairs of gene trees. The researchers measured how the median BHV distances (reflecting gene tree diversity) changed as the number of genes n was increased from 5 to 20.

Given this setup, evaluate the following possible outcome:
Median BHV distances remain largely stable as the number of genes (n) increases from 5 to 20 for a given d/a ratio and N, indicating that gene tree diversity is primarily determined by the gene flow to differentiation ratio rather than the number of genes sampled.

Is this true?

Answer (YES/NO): YES